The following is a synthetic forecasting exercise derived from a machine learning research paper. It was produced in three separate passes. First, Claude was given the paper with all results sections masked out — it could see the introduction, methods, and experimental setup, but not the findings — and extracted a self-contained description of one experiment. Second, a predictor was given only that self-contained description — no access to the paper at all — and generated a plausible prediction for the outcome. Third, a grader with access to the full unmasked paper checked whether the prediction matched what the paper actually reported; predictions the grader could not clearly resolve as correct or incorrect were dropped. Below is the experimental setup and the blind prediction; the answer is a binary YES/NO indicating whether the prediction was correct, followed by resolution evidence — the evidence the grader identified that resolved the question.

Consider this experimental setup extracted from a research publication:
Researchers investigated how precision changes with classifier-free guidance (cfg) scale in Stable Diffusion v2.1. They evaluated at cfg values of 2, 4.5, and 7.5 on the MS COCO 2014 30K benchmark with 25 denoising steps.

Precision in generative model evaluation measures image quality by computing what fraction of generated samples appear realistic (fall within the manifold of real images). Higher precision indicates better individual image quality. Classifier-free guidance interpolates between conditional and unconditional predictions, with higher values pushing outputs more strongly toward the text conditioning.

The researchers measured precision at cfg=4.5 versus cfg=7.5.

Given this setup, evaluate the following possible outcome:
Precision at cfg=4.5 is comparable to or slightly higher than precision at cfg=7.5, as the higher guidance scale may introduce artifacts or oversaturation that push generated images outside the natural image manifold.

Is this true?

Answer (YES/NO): YES